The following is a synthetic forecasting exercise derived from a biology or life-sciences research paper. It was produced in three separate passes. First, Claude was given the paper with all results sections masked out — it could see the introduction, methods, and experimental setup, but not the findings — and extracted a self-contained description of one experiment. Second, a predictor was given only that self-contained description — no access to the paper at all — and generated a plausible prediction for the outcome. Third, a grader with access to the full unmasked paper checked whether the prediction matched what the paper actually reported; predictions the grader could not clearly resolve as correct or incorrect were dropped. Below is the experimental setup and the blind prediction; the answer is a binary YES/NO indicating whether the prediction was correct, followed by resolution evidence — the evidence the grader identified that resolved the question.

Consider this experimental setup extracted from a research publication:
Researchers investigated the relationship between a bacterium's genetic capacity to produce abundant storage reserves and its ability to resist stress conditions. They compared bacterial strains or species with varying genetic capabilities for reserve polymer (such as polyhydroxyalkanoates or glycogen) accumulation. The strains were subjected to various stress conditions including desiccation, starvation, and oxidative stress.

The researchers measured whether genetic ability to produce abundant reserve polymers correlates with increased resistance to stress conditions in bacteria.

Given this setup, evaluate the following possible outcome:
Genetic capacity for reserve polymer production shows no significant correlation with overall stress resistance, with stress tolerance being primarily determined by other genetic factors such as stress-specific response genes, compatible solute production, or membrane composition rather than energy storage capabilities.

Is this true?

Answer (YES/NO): NO